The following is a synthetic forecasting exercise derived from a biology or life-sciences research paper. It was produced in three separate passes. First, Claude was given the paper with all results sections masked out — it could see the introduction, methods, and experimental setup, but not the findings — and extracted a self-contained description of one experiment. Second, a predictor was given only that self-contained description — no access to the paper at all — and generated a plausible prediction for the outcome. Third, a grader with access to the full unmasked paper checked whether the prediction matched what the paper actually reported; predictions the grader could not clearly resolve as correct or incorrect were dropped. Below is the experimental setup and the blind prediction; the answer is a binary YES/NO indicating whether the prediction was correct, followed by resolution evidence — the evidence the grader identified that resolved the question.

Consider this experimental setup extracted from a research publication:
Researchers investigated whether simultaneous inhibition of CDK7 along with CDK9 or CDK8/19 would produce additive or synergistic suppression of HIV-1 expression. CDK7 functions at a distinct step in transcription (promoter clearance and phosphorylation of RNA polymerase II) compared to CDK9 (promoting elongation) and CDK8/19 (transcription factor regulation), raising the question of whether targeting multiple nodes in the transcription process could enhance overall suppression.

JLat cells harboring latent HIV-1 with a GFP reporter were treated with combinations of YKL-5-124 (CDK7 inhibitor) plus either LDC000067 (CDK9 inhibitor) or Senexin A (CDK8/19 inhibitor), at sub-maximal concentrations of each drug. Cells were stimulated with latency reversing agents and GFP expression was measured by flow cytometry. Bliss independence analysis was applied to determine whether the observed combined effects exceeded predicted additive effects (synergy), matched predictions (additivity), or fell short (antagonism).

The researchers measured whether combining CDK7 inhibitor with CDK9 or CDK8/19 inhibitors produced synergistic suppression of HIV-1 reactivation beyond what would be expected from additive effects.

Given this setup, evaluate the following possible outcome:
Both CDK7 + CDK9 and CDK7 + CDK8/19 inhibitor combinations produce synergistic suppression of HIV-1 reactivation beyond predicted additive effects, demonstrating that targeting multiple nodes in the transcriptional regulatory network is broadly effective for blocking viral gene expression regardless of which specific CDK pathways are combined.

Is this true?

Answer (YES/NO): YES